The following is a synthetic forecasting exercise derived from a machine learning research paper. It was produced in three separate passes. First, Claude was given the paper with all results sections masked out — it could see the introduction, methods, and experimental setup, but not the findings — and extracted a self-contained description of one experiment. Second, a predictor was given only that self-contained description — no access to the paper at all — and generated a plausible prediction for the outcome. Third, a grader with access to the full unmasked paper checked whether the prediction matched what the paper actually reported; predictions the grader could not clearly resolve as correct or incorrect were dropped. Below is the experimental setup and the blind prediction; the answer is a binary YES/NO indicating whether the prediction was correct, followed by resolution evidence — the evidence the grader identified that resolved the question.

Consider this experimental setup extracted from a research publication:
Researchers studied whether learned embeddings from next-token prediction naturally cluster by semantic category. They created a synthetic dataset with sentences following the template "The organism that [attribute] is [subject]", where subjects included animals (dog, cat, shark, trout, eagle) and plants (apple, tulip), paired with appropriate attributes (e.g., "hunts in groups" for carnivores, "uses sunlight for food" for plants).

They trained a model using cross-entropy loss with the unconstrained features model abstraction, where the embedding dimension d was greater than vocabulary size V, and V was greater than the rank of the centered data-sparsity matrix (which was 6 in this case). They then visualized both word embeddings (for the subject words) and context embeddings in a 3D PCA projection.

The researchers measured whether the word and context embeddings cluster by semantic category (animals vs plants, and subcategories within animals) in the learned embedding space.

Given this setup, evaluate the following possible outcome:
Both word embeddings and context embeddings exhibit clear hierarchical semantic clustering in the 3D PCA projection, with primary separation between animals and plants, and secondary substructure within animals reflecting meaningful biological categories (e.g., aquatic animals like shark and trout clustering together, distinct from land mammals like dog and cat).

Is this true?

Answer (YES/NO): NO